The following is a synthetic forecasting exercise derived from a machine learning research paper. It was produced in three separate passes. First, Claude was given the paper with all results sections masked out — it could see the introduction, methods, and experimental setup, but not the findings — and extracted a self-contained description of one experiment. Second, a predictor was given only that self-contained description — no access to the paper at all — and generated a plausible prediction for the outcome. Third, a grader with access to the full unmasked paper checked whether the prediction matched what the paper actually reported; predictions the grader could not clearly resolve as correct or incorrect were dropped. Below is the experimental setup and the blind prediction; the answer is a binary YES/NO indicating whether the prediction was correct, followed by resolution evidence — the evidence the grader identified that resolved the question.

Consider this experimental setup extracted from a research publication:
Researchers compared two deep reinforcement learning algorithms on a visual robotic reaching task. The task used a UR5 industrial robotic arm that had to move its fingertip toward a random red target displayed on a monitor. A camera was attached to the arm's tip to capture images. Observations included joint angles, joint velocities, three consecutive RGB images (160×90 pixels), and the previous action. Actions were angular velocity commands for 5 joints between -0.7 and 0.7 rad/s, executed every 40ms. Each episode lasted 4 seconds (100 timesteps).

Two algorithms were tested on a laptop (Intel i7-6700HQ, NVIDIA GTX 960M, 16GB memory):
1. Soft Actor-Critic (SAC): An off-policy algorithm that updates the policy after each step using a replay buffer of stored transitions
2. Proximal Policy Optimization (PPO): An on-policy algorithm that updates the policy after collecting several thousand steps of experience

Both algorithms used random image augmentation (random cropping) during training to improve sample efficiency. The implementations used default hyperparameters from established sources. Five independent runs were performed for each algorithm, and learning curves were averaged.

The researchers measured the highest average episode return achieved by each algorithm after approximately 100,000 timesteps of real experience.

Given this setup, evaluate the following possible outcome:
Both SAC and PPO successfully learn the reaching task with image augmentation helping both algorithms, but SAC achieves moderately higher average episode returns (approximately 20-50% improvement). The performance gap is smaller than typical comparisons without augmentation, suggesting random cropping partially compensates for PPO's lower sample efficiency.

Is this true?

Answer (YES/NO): NO